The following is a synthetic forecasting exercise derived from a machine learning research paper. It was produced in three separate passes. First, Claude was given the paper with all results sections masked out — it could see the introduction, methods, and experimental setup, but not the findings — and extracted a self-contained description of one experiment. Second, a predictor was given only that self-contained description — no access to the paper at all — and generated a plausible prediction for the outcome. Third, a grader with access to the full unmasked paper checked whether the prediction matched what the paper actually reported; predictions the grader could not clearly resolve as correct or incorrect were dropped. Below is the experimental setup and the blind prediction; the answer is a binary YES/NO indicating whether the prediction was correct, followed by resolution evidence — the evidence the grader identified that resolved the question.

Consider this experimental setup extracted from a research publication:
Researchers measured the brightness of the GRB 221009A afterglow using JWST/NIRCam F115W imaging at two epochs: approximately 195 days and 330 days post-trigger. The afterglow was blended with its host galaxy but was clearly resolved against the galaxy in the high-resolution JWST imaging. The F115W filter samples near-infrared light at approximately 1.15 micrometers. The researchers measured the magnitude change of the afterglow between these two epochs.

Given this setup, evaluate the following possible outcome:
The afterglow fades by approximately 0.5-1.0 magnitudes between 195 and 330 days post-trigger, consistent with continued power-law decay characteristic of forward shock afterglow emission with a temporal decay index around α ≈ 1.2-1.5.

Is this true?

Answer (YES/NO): NO